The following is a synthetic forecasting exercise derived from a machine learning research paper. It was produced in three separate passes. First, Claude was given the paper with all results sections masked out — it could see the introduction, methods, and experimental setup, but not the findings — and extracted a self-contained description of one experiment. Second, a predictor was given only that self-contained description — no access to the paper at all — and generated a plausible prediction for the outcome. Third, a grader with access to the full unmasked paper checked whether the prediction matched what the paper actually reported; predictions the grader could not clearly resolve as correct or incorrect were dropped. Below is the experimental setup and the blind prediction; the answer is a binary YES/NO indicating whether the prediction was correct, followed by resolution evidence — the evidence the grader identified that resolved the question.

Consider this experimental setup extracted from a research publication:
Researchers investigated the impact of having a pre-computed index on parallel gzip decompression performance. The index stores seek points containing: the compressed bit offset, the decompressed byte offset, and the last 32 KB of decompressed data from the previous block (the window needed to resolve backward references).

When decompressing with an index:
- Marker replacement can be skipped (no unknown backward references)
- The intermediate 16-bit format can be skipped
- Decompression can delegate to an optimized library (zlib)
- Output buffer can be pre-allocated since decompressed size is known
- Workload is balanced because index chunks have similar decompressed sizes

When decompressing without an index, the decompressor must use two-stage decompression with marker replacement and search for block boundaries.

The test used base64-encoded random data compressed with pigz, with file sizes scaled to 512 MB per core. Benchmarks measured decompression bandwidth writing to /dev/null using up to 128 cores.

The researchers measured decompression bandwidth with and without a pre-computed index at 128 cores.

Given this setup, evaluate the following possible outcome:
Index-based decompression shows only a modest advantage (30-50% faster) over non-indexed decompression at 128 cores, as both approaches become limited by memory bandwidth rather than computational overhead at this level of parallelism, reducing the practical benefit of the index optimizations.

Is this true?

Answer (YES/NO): NO